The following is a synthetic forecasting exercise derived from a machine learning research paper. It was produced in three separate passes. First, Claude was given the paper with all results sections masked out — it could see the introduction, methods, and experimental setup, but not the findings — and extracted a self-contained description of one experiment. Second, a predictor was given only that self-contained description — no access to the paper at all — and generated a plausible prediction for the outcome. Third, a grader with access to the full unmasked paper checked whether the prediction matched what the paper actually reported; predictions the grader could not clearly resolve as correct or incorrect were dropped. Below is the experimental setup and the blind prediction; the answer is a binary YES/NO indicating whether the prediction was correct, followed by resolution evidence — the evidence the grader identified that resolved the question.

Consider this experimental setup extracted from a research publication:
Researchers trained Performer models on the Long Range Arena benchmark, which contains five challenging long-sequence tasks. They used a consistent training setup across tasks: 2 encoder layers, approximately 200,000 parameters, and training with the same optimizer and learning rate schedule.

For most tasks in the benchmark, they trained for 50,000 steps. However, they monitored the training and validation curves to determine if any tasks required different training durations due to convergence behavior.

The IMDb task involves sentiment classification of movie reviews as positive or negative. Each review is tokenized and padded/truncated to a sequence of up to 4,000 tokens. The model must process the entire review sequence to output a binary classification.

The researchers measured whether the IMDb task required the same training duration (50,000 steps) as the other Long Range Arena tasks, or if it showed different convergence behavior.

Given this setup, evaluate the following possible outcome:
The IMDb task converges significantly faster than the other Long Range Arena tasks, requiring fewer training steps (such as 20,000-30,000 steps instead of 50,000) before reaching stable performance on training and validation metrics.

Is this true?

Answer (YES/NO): YES